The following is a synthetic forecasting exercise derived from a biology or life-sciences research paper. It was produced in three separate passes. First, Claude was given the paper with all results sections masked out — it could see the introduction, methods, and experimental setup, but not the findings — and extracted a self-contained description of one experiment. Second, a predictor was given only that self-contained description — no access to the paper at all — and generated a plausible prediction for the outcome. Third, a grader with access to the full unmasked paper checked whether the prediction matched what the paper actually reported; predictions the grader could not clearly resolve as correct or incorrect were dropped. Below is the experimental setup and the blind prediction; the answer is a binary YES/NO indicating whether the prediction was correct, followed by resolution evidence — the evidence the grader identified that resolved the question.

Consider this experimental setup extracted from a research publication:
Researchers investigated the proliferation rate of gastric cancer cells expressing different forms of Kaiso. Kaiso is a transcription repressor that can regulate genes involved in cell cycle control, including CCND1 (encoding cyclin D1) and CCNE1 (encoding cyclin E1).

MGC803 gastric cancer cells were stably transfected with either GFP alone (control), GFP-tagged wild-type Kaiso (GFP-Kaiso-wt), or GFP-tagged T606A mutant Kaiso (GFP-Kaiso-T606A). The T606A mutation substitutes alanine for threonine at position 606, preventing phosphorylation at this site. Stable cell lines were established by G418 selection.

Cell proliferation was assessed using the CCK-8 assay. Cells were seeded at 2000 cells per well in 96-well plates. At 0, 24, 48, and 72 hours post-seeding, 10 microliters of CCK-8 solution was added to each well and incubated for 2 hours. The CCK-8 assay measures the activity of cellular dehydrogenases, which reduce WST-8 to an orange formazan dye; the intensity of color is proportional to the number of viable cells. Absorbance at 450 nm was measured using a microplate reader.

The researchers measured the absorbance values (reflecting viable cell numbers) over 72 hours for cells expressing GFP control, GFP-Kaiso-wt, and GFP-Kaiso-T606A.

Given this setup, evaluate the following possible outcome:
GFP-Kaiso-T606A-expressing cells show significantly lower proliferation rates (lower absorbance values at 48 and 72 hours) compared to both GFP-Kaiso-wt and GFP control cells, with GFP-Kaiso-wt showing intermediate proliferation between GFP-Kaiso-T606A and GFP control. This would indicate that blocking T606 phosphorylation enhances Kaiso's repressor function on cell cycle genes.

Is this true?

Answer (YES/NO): NO